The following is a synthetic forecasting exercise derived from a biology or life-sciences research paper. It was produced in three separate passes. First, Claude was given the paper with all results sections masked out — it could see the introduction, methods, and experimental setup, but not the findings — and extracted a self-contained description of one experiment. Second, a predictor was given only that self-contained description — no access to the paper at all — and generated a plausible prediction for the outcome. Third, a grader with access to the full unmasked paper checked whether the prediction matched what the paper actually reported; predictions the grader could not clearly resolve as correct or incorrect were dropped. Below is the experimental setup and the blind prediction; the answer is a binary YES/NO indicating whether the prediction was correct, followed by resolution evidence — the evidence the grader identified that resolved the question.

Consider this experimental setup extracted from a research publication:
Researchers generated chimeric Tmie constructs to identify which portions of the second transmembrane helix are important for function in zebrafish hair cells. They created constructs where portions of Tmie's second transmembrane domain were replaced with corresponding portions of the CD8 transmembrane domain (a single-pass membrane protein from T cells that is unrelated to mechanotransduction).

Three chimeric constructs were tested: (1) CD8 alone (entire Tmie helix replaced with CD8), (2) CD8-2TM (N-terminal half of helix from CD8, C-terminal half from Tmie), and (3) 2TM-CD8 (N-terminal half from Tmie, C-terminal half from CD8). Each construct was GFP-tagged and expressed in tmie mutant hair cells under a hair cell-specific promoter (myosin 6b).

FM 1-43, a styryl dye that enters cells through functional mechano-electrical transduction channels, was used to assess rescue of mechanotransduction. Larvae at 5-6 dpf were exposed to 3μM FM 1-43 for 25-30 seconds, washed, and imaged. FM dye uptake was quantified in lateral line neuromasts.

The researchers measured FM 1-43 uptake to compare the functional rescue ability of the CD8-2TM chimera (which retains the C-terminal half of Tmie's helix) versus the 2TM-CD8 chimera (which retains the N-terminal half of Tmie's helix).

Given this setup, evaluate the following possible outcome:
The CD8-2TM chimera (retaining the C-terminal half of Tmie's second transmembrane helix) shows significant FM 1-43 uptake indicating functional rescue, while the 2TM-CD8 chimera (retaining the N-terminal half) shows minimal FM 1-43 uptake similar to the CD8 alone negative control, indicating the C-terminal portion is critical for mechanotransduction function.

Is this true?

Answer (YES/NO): NO